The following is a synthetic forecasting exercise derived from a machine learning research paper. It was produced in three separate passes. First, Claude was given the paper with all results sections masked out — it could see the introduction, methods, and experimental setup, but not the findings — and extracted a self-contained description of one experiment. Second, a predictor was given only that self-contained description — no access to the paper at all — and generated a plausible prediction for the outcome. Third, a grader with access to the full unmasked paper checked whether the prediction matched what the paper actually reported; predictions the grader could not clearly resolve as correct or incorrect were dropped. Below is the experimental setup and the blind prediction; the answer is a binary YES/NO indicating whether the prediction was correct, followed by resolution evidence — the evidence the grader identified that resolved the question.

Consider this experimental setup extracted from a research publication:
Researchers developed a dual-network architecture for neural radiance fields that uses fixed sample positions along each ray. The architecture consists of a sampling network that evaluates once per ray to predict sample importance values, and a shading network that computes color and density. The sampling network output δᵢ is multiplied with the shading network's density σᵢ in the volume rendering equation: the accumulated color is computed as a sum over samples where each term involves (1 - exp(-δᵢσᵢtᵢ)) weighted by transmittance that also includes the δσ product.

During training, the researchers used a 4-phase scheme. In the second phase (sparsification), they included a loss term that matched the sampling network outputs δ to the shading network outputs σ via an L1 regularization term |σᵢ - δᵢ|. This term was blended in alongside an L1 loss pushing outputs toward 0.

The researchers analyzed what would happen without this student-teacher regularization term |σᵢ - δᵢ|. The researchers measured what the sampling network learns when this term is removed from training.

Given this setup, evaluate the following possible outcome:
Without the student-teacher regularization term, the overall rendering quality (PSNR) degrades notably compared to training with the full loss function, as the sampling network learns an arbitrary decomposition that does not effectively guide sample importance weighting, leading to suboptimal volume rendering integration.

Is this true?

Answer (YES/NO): NO